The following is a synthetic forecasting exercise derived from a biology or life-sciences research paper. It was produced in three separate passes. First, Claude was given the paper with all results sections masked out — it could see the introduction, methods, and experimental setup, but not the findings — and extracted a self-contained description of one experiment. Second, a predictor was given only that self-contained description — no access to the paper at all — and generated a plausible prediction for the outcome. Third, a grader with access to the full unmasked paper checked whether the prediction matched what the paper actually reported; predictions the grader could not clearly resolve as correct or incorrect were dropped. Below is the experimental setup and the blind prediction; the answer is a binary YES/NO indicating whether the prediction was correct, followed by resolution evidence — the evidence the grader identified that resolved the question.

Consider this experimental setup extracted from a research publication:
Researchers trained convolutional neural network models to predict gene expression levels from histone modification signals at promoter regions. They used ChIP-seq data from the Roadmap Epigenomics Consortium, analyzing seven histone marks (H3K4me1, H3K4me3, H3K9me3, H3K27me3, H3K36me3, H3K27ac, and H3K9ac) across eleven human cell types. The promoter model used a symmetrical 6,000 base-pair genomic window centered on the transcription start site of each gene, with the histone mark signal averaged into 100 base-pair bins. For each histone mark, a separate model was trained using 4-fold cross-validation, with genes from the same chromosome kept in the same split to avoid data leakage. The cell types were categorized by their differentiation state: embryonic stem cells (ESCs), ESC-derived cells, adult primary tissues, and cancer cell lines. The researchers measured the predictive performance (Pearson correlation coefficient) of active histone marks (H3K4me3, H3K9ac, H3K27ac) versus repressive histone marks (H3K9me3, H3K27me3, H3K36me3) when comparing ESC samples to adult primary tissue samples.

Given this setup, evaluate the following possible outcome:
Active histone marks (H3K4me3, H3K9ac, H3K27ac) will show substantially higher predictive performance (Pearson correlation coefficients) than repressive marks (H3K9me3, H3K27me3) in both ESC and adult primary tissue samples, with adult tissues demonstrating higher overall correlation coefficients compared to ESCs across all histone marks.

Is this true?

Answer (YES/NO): NO